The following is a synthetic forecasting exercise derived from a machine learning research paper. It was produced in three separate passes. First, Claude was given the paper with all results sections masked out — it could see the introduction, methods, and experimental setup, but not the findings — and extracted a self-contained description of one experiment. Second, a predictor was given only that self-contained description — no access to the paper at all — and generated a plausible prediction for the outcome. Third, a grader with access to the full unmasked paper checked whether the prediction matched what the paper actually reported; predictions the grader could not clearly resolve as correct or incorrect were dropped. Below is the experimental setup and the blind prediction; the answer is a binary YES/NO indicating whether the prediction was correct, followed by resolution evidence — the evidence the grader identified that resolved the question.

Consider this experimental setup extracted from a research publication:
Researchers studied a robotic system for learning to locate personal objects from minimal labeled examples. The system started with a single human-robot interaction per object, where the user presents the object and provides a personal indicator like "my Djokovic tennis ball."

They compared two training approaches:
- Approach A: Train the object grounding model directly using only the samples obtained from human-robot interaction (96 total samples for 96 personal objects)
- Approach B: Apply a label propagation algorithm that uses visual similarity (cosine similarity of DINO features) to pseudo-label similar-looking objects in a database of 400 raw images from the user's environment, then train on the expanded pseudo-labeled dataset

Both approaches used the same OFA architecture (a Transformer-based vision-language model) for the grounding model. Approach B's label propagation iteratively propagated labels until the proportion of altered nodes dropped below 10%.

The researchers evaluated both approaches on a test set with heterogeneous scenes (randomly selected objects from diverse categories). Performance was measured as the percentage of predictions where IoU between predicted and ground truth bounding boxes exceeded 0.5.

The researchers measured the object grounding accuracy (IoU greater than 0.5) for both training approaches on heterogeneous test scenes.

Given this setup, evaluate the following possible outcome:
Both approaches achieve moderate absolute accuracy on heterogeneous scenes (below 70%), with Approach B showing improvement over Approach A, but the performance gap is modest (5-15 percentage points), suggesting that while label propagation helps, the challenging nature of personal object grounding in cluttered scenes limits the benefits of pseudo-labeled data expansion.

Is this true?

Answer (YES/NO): NO